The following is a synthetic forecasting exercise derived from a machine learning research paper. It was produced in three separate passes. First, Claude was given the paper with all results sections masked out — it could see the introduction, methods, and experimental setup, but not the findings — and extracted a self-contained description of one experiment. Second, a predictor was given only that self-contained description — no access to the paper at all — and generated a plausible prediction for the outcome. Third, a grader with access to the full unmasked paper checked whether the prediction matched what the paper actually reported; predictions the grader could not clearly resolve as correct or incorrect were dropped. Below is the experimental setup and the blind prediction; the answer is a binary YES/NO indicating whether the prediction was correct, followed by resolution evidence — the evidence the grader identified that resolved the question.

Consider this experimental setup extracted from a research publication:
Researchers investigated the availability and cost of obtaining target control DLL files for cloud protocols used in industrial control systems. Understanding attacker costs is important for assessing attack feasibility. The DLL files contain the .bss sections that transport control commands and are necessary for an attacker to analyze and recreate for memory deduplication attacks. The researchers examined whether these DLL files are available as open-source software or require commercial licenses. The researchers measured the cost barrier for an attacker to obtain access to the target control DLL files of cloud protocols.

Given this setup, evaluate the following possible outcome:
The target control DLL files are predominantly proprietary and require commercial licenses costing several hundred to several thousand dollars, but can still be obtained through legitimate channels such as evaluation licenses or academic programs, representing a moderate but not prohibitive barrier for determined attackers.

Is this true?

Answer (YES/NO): NO